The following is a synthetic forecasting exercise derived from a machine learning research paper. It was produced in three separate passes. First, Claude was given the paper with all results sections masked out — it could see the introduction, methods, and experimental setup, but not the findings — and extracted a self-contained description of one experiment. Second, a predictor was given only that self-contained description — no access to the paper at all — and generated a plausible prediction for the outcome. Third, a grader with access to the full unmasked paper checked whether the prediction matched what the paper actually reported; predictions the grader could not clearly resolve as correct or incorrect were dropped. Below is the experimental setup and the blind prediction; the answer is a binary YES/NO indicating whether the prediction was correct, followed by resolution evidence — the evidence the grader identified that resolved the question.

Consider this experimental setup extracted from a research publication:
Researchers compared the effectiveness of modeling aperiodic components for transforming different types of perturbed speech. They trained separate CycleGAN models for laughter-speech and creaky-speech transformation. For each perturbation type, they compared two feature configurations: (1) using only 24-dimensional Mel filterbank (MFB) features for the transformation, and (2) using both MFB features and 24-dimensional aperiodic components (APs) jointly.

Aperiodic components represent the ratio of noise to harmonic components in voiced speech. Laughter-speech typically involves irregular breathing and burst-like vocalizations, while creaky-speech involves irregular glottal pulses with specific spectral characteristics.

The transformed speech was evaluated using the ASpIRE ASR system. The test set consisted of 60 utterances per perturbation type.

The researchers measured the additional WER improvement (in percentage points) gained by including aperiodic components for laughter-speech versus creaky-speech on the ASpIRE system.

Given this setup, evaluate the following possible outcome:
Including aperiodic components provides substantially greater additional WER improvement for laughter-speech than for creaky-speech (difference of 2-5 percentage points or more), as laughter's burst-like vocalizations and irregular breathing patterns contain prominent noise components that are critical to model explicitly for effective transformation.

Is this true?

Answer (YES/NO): YES